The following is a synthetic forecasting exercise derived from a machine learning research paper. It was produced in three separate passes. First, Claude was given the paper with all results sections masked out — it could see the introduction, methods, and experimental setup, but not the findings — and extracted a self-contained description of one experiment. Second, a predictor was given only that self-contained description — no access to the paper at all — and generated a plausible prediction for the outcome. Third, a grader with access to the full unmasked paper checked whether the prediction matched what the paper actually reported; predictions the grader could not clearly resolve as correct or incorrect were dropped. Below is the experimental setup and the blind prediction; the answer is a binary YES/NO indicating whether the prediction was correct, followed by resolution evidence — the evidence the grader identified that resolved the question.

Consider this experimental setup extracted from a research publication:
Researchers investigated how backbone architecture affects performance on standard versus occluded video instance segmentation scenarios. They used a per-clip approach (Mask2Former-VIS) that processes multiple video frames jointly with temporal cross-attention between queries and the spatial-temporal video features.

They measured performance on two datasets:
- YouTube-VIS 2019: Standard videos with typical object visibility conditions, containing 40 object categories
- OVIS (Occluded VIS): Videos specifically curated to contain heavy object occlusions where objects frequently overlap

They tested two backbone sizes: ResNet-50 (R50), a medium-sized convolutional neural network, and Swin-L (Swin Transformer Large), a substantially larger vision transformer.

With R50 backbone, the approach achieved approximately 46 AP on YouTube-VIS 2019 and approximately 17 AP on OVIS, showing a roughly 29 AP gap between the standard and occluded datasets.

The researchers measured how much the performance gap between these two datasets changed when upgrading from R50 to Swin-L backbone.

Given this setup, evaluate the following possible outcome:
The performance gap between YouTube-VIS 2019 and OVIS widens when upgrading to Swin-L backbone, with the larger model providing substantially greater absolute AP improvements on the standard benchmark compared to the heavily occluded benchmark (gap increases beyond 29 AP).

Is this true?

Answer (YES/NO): YES